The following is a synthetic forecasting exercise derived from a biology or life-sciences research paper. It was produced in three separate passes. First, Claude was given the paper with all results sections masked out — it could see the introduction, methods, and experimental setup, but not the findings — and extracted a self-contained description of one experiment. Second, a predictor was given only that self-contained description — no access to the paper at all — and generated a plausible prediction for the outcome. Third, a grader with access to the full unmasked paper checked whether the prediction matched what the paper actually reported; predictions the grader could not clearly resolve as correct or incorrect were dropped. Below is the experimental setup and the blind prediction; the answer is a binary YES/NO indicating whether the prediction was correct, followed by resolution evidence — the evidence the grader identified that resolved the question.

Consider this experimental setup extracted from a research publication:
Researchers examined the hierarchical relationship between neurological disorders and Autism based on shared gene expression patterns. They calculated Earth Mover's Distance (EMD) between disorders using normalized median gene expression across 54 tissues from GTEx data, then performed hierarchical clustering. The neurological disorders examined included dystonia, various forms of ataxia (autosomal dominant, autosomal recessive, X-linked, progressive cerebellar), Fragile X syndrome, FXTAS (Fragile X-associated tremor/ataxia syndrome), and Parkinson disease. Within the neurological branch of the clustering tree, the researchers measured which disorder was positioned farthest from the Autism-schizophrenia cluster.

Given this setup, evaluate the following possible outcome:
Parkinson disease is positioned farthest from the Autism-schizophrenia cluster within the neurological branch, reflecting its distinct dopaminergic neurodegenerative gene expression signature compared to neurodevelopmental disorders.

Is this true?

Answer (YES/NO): NO